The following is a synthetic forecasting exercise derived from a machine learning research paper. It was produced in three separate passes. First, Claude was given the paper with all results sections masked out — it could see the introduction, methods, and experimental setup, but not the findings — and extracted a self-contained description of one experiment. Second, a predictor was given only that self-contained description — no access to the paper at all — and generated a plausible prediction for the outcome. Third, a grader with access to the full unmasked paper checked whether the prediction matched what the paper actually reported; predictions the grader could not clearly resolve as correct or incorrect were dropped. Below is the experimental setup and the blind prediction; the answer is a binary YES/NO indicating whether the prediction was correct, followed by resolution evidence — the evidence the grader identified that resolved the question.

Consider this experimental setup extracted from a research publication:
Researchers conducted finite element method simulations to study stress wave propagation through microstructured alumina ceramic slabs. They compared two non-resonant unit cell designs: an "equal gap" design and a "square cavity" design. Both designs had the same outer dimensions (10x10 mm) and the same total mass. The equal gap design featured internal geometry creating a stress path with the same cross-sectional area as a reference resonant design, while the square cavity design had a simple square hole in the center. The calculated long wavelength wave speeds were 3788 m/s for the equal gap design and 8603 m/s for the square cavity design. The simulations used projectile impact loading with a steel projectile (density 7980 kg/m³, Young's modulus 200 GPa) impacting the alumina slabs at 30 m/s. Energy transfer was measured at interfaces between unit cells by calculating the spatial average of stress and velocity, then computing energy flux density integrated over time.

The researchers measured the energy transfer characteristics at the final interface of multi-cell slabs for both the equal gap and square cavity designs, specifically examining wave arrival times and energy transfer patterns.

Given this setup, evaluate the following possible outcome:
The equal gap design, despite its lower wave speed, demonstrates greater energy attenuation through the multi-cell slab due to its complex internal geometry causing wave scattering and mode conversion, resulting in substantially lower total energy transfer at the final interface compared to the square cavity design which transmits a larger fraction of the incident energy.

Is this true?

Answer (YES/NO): YES